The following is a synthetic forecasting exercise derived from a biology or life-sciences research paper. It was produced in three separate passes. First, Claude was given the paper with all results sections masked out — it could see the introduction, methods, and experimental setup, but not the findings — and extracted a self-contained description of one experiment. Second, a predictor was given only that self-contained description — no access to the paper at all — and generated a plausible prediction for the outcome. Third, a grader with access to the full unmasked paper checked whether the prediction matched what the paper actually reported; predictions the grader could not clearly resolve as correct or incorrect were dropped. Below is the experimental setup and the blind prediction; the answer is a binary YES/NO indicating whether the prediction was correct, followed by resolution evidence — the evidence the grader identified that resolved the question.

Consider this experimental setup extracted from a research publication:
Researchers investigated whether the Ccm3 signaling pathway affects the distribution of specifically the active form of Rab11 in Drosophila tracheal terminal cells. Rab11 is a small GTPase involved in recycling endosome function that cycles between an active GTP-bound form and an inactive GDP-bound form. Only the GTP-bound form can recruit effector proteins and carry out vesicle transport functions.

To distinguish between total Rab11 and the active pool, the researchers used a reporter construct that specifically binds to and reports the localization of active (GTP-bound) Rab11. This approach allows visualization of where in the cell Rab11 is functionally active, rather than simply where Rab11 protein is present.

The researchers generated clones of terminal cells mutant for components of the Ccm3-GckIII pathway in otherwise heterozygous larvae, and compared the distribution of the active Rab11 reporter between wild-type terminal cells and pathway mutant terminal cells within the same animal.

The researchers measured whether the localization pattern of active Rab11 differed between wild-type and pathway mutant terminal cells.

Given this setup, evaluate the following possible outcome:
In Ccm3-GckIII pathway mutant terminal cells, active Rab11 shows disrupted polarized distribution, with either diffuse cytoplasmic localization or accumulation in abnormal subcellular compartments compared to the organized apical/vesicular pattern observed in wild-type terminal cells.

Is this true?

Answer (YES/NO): NO